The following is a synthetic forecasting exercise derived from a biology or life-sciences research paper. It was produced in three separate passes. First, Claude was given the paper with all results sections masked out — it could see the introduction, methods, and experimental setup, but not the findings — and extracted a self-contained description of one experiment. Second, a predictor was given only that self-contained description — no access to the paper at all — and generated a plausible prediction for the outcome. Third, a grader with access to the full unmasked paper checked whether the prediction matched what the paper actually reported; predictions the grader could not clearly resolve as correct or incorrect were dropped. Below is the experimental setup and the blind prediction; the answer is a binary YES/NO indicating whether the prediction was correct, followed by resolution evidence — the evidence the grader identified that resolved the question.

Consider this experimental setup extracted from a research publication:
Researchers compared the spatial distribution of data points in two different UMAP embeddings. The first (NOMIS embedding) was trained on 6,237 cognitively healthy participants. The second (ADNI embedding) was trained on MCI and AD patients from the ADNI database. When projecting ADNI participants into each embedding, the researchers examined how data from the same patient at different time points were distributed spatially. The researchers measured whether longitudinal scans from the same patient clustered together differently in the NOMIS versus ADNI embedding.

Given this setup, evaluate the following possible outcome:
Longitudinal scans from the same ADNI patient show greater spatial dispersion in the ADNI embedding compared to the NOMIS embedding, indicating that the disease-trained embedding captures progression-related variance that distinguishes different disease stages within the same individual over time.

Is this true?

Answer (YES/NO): NO